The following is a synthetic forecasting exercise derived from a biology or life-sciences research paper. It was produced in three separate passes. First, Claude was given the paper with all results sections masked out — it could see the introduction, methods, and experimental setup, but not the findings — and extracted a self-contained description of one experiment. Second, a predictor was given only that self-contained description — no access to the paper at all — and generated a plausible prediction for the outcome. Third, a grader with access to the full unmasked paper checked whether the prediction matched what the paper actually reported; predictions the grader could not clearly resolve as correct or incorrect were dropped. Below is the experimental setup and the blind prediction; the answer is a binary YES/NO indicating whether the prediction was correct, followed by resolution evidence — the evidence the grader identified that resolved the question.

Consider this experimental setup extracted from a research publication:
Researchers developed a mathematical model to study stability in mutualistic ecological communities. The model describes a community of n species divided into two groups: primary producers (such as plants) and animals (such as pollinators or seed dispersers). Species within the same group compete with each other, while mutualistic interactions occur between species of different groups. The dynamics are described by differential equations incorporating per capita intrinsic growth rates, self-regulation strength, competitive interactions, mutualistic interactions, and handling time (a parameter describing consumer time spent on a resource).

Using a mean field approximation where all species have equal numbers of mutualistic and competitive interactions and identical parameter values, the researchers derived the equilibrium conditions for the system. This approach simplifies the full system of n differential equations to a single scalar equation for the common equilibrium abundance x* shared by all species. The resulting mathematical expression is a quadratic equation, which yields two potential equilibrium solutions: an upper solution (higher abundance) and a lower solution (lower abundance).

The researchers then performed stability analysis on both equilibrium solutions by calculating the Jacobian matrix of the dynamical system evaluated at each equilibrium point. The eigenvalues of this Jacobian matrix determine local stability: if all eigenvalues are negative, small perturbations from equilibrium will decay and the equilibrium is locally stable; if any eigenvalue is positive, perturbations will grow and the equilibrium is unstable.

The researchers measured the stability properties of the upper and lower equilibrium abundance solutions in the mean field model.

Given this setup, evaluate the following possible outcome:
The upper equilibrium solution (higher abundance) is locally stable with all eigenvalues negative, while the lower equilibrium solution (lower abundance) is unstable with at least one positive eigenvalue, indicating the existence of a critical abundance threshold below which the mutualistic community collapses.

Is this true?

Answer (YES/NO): YES